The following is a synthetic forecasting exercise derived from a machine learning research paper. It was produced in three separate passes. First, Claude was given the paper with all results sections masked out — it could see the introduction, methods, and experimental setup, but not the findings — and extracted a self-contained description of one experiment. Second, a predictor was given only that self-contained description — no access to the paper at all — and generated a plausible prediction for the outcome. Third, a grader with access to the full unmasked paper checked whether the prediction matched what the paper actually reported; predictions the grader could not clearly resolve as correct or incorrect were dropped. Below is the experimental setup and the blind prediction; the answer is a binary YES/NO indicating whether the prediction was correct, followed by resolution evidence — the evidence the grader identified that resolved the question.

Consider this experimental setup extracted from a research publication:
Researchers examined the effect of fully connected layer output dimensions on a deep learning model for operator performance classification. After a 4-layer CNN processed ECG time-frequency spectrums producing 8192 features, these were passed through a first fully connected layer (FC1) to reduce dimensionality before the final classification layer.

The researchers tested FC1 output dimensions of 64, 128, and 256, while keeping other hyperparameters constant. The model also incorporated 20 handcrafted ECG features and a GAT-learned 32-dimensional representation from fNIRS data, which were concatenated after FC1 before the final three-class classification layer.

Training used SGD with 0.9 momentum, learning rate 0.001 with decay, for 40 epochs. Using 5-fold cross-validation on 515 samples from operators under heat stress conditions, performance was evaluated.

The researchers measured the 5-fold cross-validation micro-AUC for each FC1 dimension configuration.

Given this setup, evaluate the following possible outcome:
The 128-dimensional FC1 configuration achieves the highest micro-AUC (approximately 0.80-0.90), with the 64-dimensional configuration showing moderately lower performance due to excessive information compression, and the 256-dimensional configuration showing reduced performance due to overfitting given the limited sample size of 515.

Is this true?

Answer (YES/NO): NO